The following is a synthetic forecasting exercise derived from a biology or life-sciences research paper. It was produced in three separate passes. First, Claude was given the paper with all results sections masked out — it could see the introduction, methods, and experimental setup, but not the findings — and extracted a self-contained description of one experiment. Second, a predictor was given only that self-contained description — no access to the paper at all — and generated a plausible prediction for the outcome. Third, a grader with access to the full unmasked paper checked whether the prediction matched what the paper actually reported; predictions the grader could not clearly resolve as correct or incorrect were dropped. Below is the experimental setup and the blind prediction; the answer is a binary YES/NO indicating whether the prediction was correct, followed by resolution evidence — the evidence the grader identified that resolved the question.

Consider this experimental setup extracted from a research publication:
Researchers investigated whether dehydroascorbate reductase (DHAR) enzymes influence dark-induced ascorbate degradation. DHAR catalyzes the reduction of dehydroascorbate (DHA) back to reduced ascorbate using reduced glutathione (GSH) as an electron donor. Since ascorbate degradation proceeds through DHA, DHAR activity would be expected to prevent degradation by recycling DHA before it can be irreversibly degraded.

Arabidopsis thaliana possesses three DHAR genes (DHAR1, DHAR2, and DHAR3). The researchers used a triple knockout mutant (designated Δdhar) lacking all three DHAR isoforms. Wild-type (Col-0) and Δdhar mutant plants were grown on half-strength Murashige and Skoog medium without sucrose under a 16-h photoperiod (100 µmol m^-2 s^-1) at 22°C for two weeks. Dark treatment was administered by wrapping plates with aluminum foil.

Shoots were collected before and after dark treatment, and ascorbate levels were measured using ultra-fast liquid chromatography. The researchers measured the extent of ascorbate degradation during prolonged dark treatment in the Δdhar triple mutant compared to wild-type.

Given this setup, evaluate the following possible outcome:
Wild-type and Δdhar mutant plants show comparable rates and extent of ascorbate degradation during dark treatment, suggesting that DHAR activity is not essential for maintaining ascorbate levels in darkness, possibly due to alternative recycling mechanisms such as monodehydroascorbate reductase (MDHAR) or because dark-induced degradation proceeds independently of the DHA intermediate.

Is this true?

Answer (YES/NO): YES